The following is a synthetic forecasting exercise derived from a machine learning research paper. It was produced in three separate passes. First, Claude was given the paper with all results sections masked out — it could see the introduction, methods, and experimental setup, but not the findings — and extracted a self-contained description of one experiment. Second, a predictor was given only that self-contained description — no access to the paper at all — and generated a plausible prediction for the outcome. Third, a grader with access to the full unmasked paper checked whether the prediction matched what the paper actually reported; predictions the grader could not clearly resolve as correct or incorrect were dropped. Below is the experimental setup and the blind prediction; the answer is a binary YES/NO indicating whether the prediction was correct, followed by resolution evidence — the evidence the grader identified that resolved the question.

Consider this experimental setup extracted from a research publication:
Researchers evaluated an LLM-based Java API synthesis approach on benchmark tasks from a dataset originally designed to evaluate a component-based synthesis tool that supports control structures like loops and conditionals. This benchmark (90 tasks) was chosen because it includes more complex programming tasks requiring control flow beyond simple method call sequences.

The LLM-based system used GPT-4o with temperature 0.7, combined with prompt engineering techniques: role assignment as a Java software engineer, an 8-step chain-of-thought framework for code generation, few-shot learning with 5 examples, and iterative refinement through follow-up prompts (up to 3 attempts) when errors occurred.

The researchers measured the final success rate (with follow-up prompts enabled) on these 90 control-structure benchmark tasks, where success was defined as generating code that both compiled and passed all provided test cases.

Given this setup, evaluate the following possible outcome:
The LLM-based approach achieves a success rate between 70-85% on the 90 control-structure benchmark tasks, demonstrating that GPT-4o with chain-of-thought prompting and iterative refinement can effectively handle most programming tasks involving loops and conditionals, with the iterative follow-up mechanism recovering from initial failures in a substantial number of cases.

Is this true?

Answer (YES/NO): NO